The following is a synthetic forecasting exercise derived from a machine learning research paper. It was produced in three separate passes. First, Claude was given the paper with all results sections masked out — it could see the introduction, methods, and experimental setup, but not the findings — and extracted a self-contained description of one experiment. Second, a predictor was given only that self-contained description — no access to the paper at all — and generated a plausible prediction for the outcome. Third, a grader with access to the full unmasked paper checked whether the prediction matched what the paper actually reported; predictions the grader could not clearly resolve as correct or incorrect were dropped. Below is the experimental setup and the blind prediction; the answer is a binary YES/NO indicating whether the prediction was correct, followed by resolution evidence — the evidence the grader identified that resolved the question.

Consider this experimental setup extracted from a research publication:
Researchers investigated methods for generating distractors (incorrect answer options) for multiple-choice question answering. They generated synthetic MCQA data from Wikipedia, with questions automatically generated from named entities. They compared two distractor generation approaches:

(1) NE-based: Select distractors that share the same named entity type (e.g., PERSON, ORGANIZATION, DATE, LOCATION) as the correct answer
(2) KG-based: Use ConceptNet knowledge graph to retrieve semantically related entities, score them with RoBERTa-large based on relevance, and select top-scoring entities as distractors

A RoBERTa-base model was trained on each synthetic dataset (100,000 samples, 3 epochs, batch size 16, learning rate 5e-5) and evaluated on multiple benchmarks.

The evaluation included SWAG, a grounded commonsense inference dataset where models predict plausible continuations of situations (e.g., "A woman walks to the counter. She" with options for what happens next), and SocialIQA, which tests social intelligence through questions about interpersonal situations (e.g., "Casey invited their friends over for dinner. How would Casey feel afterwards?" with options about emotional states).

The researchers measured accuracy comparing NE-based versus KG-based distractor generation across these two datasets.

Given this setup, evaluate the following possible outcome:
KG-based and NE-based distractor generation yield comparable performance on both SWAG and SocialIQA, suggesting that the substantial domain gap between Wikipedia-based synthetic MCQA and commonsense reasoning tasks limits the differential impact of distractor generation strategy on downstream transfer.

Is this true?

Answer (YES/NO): NO